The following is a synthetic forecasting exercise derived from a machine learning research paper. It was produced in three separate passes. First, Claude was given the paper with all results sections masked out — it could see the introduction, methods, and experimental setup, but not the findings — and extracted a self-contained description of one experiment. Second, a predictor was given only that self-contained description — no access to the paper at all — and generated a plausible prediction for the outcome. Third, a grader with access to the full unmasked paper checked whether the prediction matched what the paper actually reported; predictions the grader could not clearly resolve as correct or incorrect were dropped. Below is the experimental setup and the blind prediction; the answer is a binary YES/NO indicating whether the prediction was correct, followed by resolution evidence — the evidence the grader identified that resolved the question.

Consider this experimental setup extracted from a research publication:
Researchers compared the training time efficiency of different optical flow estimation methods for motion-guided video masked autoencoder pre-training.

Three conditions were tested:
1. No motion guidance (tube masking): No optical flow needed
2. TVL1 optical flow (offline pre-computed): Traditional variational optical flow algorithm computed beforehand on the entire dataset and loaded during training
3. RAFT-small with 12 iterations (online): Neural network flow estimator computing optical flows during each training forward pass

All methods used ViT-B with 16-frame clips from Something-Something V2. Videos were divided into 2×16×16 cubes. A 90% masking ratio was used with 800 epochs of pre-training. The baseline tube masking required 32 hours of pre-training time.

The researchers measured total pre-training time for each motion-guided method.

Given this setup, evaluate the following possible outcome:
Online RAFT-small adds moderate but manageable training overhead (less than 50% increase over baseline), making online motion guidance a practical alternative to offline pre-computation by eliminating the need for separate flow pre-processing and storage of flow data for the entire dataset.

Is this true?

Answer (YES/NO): NO